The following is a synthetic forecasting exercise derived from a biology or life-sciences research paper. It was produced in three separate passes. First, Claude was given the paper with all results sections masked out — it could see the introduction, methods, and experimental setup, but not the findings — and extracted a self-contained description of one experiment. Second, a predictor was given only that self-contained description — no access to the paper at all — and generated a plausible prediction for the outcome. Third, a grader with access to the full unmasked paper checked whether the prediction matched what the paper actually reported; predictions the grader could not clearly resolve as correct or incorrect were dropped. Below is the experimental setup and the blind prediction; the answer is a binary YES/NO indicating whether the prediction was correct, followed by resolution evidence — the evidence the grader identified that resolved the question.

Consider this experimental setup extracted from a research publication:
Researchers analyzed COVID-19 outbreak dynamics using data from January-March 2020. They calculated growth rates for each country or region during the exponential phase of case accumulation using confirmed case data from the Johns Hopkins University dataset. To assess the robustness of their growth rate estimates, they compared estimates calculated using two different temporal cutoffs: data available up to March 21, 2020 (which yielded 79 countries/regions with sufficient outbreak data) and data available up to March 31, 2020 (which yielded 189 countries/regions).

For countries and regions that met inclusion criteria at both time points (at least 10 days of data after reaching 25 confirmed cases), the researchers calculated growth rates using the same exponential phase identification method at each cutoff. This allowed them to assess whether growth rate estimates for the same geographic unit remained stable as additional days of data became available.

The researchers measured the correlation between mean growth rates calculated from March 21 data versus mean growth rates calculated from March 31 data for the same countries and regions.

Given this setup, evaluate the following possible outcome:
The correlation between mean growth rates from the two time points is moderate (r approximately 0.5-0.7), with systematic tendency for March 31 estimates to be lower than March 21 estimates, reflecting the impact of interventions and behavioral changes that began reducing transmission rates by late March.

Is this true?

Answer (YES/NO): NO